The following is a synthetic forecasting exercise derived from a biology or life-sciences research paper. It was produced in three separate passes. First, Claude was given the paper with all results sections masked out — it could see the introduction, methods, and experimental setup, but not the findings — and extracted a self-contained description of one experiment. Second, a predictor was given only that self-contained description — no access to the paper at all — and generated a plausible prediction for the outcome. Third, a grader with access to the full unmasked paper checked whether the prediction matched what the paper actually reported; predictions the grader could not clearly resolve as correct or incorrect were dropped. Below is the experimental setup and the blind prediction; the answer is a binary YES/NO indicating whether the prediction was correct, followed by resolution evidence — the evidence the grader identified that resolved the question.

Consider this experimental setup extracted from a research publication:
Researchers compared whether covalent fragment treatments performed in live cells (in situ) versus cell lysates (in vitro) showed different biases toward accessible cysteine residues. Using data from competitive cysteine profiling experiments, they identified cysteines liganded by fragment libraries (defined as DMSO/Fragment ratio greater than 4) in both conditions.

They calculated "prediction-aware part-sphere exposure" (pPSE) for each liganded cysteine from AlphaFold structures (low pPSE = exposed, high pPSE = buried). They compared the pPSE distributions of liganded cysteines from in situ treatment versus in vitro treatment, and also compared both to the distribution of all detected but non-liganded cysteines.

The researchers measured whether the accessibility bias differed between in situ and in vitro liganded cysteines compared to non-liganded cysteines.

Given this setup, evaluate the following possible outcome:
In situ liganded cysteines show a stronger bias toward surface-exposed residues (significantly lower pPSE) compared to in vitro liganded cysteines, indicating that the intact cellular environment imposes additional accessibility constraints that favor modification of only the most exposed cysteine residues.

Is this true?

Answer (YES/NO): YES